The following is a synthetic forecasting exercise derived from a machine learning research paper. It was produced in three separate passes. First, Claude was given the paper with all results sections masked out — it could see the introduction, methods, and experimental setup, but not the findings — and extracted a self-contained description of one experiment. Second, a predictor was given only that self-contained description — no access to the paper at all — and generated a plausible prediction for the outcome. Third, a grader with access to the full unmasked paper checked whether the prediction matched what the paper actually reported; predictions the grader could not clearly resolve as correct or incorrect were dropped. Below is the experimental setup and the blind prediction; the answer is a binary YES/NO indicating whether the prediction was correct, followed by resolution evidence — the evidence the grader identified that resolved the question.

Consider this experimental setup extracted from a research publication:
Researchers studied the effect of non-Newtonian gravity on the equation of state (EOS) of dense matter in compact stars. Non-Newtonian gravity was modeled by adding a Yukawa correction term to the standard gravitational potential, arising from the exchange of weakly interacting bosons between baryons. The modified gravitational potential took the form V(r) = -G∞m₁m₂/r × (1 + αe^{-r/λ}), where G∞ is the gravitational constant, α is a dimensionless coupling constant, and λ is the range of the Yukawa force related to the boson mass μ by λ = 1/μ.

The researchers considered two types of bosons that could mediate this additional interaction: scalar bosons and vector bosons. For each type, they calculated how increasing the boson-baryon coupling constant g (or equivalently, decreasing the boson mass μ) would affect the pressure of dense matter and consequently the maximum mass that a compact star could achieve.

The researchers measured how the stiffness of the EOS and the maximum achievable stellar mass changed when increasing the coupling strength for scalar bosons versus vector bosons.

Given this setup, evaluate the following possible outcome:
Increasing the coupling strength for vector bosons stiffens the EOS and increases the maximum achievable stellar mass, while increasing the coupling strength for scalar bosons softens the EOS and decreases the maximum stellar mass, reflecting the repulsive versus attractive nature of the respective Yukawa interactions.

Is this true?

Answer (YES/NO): YES